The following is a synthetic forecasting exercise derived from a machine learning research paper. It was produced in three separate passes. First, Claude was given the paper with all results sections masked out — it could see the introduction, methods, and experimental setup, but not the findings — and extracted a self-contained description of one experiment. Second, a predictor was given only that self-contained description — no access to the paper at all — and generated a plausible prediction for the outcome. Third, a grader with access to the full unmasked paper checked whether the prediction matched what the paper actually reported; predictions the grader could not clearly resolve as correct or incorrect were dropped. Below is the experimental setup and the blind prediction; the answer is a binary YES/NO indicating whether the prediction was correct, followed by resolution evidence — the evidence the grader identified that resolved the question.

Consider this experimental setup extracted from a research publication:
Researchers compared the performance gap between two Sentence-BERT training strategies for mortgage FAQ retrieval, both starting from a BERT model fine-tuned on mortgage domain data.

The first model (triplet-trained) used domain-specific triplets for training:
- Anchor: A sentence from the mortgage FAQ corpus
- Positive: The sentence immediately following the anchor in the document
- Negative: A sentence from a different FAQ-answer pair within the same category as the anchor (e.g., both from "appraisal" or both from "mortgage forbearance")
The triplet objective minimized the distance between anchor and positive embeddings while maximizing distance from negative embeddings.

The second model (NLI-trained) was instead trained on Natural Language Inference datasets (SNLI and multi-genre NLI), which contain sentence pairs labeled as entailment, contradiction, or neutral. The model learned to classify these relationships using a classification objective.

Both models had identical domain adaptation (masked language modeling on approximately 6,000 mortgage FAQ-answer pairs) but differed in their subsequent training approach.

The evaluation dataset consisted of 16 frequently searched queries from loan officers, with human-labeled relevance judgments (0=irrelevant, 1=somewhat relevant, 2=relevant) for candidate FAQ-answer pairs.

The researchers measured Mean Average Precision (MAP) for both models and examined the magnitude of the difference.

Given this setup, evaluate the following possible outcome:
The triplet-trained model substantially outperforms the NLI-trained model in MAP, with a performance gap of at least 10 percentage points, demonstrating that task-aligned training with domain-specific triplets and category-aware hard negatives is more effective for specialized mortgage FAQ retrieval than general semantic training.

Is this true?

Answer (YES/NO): NO